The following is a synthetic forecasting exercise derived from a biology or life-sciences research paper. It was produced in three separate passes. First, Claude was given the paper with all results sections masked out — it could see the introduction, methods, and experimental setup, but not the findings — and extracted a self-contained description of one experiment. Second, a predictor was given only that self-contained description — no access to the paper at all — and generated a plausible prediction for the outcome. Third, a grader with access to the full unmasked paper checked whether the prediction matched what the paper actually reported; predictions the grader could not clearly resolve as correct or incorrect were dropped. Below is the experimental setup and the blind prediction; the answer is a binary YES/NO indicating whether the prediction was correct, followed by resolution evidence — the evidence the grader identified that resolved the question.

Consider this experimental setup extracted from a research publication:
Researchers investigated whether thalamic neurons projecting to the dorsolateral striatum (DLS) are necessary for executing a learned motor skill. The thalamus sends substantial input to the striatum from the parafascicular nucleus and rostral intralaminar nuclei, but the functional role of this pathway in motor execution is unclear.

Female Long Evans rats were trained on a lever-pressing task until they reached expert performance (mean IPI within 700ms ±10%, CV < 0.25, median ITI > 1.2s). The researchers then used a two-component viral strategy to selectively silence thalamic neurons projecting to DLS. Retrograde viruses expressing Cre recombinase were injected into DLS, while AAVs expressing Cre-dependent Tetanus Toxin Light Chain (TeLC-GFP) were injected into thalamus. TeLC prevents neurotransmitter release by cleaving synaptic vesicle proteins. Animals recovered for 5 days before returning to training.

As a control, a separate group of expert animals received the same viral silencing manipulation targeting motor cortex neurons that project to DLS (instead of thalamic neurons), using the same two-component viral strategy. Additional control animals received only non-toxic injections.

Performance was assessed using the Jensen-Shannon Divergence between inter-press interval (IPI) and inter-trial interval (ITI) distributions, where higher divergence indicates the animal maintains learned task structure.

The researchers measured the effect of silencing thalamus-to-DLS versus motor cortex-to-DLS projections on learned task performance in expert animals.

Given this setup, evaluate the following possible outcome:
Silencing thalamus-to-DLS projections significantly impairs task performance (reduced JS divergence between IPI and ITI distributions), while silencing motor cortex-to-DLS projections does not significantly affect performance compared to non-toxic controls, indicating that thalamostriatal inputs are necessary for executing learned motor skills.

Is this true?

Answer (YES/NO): YES